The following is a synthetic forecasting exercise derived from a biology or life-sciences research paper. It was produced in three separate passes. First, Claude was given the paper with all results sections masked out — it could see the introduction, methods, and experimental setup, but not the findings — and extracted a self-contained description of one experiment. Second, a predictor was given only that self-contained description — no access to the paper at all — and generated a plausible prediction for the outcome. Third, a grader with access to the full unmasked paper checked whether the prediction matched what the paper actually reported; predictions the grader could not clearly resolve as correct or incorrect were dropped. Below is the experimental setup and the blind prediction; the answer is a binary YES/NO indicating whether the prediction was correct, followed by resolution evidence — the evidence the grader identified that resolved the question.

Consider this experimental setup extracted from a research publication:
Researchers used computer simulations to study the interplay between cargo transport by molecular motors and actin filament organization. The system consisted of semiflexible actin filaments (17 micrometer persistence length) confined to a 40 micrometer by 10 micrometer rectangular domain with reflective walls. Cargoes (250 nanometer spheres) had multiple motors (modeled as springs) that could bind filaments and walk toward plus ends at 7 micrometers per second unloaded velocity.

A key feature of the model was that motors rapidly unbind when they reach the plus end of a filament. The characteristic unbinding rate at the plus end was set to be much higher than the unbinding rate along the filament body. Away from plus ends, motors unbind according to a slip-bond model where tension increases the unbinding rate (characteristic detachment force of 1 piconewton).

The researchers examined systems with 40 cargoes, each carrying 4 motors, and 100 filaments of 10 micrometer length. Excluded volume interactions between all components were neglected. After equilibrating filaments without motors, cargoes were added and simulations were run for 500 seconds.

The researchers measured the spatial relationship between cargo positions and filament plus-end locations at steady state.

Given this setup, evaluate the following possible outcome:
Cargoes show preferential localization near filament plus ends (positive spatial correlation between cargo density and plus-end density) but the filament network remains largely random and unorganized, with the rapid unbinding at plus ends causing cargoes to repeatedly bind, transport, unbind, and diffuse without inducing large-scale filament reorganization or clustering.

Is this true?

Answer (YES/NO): NO